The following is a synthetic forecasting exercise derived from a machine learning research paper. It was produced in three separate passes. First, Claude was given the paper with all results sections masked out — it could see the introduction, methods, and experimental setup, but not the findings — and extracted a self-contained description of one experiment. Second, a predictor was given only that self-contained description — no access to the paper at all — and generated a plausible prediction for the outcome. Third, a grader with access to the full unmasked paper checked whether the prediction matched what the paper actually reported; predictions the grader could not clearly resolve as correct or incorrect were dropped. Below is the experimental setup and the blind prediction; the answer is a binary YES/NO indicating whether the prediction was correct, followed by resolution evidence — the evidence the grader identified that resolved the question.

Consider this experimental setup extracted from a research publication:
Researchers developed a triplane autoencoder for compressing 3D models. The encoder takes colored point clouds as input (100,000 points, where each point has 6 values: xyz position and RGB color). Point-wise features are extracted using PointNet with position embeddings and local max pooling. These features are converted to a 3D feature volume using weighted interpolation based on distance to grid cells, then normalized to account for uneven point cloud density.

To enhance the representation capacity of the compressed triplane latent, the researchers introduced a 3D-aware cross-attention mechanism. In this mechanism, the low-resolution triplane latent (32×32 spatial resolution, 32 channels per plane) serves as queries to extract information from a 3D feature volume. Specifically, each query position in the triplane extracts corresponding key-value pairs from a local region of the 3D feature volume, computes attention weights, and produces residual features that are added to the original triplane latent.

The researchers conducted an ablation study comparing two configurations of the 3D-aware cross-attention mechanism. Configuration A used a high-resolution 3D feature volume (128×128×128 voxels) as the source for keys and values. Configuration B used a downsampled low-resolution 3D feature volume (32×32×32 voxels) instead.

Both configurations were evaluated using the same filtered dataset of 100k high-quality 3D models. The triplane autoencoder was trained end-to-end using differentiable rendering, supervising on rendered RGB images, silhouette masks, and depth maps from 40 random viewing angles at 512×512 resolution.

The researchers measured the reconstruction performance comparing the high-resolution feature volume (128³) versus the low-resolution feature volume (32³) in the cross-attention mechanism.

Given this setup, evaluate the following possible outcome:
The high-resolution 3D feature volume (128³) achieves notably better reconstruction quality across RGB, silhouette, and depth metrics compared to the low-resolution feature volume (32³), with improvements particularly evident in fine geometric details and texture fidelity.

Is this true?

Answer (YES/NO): NO